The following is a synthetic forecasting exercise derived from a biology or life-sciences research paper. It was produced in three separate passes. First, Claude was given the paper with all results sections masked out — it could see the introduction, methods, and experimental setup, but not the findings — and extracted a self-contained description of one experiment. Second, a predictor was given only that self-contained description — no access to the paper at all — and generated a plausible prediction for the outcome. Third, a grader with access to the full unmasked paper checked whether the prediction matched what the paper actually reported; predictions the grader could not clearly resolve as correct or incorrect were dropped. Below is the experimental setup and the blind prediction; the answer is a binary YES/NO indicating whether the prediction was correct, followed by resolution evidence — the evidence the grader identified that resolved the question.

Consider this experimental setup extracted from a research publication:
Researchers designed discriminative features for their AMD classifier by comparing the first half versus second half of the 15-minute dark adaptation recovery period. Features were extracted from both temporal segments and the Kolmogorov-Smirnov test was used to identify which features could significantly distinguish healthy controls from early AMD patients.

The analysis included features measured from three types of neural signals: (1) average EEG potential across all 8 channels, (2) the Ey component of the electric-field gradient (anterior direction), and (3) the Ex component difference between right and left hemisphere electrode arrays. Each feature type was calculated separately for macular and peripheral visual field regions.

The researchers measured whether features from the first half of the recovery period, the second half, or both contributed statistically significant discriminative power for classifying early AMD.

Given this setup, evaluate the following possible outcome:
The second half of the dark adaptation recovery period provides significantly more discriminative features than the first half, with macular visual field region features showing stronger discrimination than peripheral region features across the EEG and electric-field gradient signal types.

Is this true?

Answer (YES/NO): NO